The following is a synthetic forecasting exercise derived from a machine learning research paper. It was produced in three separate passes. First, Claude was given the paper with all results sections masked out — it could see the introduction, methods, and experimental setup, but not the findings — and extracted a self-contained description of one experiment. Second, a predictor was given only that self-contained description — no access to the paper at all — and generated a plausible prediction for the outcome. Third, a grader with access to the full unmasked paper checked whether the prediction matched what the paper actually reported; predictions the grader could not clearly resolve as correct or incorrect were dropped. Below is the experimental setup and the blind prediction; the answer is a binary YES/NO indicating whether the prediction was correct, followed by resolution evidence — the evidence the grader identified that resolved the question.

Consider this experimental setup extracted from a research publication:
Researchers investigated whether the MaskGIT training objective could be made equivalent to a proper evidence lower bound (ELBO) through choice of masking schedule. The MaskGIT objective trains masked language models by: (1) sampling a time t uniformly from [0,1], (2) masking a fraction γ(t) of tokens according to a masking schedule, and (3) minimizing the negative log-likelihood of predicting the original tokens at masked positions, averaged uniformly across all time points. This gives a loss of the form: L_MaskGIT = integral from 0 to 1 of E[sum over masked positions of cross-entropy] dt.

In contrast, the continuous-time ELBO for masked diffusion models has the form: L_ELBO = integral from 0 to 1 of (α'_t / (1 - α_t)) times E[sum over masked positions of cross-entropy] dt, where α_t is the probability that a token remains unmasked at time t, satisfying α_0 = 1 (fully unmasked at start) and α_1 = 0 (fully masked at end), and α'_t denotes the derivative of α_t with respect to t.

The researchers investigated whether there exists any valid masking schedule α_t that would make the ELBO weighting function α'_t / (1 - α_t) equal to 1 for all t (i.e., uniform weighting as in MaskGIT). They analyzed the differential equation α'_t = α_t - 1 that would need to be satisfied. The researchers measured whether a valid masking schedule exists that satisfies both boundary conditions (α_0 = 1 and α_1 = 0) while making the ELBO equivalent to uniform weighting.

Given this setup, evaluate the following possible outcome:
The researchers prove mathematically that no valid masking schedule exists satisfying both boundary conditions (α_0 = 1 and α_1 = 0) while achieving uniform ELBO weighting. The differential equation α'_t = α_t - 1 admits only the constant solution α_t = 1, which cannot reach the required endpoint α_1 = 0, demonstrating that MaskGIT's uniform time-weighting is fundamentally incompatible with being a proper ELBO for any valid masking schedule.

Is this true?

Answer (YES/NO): NO